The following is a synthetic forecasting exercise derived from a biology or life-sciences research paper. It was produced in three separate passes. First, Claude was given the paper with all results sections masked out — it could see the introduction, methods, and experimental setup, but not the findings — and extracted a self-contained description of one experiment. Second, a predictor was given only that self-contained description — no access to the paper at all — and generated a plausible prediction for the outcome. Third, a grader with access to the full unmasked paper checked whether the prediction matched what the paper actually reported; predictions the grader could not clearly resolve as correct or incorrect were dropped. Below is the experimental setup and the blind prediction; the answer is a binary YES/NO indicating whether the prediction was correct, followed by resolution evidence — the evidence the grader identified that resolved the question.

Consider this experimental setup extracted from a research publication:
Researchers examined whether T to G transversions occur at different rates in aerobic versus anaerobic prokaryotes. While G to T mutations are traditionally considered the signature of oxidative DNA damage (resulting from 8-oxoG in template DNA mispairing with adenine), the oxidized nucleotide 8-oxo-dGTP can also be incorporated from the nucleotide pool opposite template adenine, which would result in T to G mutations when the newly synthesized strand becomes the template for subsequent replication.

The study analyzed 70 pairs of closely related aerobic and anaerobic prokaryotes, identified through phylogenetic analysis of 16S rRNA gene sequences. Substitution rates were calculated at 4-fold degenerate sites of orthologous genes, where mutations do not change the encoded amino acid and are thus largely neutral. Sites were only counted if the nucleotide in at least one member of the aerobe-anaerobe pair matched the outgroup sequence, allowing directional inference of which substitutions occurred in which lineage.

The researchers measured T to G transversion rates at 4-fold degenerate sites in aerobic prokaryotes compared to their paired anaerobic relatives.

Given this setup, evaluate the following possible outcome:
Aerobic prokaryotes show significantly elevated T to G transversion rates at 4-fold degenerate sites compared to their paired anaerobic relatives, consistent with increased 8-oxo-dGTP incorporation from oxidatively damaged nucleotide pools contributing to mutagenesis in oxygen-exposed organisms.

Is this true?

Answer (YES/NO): NO